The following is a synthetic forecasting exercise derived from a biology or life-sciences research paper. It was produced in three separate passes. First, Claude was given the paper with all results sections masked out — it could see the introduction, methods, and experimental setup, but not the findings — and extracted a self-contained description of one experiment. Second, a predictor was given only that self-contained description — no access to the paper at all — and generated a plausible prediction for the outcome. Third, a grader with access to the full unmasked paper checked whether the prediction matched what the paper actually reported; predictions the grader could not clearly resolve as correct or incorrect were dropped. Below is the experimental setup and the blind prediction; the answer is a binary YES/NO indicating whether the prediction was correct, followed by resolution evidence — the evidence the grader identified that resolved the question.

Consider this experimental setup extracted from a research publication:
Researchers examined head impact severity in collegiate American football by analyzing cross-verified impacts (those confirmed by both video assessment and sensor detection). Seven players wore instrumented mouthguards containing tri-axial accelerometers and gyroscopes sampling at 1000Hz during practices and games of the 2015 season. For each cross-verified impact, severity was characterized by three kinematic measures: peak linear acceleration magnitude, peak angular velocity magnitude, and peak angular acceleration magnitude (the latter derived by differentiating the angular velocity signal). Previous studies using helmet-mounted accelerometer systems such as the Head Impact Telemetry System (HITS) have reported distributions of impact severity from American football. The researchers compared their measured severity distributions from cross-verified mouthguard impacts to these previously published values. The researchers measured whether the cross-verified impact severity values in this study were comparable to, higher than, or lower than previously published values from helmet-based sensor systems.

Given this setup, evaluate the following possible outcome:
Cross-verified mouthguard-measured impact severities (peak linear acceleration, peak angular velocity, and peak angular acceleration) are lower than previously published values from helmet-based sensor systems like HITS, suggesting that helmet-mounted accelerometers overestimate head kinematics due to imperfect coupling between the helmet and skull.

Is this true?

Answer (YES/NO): NO